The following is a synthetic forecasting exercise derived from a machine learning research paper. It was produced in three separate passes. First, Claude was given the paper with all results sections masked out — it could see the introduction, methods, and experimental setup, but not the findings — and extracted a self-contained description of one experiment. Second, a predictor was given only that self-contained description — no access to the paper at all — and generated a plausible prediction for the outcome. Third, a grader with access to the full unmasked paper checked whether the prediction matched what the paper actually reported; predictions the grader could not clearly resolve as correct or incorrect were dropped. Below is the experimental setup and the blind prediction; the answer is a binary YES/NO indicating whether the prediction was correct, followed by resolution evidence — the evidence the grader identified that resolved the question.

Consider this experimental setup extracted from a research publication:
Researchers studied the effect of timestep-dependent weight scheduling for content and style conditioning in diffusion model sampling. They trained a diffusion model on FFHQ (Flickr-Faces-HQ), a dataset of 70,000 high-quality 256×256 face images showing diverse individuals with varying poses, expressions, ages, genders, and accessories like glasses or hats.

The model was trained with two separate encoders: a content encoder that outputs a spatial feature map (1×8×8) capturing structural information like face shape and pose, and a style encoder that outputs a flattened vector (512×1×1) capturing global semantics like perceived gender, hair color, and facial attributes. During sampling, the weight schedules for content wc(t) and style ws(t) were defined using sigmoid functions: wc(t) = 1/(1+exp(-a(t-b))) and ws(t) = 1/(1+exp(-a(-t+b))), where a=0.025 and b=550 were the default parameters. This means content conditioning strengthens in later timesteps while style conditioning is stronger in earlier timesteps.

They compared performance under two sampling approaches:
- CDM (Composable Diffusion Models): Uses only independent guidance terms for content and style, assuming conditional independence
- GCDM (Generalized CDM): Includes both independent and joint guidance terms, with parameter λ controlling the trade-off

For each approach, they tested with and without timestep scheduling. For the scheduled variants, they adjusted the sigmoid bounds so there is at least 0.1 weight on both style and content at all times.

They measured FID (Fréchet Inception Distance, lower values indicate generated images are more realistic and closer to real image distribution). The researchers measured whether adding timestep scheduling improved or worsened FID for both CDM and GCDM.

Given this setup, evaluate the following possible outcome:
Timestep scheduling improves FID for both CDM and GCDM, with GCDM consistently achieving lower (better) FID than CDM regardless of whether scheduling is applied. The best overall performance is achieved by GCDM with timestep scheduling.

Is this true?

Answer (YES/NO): YES